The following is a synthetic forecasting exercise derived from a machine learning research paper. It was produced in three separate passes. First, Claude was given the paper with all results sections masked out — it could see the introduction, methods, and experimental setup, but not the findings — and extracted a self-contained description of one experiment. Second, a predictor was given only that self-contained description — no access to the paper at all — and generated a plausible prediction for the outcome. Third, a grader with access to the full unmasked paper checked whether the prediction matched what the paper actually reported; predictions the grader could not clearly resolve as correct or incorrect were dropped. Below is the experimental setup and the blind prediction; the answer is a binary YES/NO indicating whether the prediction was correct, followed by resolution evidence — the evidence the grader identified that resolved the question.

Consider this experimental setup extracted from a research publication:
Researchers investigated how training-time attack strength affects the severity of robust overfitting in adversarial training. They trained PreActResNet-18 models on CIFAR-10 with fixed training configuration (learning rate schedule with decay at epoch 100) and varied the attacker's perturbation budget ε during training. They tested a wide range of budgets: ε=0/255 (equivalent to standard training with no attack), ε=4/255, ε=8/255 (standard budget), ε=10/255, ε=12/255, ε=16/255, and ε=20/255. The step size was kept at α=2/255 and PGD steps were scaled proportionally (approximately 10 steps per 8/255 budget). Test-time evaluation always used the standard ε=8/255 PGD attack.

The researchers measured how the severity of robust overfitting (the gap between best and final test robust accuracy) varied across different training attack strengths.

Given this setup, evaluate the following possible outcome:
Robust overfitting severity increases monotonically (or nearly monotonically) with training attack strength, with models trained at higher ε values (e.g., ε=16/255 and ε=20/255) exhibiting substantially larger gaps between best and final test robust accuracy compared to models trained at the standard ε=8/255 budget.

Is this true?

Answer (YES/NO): NO